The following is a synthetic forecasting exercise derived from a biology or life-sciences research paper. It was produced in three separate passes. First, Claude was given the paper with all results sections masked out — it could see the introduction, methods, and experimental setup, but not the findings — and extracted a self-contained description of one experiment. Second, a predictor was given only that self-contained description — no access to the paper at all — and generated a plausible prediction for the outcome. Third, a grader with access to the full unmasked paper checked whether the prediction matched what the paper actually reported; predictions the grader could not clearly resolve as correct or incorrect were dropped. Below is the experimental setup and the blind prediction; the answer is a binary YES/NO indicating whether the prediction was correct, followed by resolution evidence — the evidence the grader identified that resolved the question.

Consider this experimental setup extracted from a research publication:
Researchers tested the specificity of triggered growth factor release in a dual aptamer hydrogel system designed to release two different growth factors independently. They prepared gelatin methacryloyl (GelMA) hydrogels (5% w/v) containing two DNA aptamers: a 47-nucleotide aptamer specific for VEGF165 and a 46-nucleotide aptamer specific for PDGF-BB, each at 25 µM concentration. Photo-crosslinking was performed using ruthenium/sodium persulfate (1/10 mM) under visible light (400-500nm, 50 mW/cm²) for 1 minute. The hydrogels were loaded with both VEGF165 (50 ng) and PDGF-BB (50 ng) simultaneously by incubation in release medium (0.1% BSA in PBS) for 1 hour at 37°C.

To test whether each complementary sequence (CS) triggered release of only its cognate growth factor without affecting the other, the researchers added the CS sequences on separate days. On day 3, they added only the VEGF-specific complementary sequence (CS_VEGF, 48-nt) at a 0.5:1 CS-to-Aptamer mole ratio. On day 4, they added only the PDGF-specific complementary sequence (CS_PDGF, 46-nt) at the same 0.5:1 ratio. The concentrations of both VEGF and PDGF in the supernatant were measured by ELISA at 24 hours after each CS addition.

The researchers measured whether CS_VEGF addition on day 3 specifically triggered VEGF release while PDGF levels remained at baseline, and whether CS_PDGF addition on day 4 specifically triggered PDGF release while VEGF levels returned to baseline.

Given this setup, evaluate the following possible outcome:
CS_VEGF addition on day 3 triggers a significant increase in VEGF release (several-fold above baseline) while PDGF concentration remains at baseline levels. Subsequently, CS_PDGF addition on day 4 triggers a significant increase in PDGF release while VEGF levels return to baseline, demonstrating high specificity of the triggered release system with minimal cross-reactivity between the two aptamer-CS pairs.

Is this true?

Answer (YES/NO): NO